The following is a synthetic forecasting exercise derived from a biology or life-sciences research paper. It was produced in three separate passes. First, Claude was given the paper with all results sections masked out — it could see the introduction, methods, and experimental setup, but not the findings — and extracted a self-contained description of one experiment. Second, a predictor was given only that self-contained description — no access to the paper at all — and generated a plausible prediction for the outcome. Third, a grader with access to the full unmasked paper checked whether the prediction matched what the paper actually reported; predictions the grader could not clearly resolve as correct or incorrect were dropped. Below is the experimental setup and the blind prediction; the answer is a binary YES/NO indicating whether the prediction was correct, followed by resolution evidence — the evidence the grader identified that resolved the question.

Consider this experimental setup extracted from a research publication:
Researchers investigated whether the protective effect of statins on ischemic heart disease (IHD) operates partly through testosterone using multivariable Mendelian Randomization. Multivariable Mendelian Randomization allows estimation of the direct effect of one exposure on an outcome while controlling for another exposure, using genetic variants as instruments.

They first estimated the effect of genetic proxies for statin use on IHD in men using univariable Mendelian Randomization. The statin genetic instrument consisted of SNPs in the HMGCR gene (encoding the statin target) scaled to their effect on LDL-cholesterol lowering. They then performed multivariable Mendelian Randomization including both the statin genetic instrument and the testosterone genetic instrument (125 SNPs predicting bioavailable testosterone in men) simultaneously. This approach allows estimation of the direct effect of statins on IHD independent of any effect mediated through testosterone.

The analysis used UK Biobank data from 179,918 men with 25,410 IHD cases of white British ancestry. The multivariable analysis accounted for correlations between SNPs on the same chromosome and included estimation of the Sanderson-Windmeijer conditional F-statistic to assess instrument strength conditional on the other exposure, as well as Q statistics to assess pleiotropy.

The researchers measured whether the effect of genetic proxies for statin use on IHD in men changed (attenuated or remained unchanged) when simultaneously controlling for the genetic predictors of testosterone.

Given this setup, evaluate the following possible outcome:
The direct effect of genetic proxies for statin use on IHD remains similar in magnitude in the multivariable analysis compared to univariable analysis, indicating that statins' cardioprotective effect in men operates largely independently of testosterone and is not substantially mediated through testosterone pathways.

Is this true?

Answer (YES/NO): NO